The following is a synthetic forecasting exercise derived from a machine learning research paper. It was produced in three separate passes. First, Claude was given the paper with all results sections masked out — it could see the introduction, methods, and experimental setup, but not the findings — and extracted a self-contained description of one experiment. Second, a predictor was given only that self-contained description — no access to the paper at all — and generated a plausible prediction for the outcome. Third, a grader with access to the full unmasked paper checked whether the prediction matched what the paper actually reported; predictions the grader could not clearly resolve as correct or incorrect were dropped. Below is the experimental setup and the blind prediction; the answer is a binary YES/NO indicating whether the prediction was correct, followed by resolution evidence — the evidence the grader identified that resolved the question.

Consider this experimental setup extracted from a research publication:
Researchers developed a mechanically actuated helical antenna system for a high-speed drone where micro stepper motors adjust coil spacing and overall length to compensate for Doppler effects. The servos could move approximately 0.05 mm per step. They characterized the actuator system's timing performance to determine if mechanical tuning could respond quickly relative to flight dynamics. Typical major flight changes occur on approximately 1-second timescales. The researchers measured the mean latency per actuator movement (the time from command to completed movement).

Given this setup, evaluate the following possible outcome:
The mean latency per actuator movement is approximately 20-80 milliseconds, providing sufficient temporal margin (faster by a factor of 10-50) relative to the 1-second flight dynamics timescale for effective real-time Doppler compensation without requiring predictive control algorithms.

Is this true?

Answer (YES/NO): YES